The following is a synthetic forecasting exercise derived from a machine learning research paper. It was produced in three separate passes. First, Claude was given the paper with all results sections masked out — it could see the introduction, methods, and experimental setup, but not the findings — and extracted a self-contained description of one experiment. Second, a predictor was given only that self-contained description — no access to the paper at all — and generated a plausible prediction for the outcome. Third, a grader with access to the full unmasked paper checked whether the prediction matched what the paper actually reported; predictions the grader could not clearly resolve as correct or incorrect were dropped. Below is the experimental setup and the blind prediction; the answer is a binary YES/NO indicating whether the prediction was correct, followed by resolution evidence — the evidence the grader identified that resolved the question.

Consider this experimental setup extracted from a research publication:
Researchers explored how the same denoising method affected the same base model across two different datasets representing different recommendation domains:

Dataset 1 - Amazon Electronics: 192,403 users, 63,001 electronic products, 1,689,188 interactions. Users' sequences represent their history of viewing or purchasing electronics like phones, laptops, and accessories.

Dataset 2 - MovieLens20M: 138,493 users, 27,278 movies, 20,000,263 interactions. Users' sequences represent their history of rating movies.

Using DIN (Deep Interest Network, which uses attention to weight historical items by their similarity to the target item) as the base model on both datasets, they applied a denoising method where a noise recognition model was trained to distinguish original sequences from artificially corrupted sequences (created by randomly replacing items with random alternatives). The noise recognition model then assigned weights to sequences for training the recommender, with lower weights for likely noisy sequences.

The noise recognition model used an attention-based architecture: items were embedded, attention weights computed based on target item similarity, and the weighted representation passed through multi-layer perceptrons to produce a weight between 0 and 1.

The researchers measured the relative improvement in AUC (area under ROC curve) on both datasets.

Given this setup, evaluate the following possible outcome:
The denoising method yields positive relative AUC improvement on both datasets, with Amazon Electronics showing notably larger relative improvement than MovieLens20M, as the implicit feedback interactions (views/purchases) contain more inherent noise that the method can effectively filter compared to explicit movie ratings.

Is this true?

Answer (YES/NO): NO